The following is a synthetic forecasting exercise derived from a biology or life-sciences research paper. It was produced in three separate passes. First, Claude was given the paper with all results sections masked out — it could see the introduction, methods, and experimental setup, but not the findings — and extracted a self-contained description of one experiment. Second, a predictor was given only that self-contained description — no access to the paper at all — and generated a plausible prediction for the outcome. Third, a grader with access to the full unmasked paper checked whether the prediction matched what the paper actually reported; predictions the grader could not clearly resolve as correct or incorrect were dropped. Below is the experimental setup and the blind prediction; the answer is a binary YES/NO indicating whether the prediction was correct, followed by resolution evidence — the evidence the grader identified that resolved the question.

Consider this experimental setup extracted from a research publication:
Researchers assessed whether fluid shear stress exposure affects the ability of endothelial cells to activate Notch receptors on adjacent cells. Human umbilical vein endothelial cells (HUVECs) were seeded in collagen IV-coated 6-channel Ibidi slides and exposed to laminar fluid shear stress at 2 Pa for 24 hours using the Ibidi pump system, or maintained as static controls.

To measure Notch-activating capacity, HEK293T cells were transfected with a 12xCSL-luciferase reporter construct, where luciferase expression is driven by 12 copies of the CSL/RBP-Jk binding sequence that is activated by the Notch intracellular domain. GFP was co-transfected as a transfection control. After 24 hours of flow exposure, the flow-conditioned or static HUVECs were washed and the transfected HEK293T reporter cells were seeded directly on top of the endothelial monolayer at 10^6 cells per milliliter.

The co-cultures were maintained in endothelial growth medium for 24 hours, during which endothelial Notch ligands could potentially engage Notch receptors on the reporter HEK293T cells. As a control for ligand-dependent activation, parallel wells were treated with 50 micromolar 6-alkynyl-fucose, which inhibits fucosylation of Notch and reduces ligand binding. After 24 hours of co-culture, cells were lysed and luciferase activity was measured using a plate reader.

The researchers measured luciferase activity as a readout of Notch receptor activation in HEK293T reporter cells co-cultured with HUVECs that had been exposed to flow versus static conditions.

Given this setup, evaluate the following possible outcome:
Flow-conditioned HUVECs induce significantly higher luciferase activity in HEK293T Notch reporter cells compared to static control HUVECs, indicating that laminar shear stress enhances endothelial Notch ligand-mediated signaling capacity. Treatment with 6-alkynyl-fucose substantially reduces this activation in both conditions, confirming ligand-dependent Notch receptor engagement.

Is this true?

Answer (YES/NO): YES